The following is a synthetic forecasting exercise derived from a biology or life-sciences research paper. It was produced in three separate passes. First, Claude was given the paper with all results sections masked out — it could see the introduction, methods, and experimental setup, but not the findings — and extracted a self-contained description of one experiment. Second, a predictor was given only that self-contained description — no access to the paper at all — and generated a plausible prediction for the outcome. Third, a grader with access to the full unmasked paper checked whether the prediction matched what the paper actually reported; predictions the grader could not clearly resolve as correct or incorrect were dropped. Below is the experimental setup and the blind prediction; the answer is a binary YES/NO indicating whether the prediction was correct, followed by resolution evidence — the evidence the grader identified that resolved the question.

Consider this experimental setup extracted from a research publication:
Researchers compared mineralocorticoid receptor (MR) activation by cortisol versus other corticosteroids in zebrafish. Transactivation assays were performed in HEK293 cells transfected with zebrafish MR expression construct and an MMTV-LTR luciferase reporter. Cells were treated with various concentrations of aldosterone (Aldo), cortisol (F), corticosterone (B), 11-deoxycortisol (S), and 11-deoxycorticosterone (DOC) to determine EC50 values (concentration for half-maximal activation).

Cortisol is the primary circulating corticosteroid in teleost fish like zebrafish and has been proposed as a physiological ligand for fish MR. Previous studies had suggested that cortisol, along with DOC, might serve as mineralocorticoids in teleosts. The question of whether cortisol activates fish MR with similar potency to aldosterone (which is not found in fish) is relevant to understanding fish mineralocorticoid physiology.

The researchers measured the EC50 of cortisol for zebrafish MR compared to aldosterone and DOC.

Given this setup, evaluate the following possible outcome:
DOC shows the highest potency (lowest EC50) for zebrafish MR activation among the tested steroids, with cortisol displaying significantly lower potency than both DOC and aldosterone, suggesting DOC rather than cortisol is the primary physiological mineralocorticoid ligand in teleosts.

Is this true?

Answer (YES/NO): NO